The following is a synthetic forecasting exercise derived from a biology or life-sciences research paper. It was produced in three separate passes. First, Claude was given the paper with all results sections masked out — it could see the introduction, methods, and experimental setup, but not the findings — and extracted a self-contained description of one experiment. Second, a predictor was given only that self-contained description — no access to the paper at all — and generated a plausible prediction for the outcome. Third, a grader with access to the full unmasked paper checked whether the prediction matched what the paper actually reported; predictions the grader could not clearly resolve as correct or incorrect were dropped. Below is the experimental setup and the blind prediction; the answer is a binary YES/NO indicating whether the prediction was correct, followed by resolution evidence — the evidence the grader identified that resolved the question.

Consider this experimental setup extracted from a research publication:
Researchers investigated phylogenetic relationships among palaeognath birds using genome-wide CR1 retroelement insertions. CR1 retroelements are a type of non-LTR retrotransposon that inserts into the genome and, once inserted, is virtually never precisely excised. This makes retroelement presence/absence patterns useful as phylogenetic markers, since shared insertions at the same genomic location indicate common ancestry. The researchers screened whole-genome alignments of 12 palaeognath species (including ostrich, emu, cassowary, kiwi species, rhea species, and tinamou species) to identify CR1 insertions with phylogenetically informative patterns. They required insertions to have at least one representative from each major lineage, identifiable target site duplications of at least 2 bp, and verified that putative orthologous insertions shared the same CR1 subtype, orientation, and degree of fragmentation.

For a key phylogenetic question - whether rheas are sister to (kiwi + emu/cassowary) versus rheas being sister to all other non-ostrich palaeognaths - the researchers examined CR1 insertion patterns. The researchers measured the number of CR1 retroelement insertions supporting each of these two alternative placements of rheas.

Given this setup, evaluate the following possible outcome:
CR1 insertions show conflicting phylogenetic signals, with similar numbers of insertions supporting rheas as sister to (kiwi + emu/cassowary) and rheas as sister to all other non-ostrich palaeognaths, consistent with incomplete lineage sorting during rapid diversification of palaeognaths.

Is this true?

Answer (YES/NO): NO